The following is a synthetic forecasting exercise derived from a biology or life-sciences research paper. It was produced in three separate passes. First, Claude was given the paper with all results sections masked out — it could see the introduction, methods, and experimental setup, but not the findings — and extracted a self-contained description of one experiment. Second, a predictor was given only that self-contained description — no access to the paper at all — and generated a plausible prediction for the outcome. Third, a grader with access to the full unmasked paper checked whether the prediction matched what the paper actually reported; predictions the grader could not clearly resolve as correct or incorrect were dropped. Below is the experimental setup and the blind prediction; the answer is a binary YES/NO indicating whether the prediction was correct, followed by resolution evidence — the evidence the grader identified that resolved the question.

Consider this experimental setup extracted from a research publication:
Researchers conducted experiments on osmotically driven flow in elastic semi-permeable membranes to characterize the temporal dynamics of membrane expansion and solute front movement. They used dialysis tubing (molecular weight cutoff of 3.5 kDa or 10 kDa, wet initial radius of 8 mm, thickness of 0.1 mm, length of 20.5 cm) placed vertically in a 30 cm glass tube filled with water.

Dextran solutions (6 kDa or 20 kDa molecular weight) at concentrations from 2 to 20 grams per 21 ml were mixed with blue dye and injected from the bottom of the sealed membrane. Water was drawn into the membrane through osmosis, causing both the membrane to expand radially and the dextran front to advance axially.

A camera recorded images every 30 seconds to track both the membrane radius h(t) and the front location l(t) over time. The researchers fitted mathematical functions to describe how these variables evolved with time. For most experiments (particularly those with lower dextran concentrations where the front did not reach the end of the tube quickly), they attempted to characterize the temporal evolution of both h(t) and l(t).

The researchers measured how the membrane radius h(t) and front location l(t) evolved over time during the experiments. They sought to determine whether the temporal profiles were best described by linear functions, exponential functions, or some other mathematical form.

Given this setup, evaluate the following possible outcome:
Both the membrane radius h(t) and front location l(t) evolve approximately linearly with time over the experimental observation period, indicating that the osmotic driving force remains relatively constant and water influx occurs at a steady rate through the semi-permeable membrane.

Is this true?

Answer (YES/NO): NO